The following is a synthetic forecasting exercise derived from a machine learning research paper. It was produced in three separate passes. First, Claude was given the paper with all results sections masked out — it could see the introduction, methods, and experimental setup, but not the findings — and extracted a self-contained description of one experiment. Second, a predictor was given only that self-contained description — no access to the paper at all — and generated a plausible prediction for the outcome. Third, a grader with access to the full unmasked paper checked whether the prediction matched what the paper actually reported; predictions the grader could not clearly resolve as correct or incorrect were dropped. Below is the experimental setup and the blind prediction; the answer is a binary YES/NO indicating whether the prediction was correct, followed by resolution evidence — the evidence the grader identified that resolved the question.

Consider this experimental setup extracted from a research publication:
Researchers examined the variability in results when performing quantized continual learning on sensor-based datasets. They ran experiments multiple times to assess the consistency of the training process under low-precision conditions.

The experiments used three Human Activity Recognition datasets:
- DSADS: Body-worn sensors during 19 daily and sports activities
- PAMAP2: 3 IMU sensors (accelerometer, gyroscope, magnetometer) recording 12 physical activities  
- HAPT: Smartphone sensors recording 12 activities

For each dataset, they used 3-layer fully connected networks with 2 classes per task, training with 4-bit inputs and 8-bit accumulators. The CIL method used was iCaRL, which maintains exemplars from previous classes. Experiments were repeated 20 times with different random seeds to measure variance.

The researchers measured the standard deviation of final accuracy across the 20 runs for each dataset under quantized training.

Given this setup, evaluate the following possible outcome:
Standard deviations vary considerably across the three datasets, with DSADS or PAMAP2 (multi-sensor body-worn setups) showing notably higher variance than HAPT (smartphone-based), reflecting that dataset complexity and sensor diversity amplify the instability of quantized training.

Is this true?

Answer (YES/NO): NO